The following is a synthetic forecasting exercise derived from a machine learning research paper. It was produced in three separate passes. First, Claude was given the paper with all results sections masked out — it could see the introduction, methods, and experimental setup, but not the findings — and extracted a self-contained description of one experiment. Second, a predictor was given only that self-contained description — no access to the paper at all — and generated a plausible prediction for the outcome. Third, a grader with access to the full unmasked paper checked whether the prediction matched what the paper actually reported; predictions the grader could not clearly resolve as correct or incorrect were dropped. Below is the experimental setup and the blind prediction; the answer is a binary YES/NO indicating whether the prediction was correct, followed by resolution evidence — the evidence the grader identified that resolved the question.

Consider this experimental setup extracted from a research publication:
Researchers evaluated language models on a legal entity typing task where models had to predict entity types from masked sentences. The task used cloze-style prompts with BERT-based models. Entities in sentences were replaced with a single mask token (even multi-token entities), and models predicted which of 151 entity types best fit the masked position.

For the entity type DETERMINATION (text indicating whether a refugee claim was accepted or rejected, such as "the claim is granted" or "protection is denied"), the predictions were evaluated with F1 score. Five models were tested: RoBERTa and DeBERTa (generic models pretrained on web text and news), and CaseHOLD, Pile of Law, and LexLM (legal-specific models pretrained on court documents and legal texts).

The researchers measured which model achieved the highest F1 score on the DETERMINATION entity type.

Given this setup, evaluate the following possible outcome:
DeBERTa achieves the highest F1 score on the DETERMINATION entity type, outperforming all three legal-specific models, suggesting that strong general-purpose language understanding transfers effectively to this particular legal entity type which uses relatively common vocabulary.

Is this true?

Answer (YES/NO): NO